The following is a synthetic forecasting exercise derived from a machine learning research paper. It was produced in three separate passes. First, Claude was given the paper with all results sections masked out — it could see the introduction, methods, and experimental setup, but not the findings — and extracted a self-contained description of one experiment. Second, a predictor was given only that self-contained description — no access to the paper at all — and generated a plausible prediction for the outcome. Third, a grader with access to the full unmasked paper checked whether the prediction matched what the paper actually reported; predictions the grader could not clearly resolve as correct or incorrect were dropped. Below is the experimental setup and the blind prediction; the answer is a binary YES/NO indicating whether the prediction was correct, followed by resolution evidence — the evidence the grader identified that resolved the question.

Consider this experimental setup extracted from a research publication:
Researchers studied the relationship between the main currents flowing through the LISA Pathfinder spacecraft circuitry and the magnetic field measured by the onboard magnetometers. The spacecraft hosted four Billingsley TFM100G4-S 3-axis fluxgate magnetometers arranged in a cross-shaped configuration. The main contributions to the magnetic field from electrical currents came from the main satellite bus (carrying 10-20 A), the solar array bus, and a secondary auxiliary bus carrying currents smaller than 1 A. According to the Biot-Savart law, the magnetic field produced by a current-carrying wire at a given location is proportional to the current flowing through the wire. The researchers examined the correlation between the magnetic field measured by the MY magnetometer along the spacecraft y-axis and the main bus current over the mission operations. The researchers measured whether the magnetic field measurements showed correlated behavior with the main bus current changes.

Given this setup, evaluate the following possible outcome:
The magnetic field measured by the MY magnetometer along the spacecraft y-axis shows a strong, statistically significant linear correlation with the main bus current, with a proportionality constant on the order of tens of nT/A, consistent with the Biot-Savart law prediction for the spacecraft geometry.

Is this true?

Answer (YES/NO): NO